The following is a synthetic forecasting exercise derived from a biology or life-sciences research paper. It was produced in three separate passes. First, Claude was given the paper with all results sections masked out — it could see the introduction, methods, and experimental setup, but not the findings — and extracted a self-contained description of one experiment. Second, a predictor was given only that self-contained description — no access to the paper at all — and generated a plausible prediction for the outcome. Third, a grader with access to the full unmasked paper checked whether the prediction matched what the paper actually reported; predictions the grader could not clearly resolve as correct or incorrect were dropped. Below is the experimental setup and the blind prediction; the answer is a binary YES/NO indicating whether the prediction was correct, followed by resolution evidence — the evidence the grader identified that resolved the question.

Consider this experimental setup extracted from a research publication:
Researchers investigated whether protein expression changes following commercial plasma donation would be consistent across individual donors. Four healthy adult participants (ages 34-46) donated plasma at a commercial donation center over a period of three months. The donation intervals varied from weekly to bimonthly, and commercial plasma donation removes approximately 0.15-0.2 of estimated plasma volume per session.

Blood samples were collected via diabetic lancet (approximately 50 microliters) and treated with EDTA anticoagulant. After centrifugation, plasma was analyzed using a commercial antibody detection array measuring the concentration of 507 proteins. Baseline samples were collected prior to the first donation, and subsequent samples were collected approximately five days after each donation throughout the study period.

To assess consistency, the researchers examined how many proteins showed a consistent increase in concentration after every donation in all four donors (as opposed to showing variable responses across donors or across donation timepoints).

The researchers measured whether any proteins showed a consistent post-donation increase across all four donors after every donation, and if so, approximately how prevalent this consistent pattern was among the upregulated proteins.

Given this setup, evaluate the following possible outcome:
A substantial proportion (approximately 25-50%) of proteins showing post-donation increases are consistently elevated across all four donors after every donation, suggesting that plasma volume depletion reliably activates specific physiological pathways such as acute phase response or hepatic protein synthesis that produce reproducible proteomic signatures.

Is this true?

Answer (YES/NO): NO